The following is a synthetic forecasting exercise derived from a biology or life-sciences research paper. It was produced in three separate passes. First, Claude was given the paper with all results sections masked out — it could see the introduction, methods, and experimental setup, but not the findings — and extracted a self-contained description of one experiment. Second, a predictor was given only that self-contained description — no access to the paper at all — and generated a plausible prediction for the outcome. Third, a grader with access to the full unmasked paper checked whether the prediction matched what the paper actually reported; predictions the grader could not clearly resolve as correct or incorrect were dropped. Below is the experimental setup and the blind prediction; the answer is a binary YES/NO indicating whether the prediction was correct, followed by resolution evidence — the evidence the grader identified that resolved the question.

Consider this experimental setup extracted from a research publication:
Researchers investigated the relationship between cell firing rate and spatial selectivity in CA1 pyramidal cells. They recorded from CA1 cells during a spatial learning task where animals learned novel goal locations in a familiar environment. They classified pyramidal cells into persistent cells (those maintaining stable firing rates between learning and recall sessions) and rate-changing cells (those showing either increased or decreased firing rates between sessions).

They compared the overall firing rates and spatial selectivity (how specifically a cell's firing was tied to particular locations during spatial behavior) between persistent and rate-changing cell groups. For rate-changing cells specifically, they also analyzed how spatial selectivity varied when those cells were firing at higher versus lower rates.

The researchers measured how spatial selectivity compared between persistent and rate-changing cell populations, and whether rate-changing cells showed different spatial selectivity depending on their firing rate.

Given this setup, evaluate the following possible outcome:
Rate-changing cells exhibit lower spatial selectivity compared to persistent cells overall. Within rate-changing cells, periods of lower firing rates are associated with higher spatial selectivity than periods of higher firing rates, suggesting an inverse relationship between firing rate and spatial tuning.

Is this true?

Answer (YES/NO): NO